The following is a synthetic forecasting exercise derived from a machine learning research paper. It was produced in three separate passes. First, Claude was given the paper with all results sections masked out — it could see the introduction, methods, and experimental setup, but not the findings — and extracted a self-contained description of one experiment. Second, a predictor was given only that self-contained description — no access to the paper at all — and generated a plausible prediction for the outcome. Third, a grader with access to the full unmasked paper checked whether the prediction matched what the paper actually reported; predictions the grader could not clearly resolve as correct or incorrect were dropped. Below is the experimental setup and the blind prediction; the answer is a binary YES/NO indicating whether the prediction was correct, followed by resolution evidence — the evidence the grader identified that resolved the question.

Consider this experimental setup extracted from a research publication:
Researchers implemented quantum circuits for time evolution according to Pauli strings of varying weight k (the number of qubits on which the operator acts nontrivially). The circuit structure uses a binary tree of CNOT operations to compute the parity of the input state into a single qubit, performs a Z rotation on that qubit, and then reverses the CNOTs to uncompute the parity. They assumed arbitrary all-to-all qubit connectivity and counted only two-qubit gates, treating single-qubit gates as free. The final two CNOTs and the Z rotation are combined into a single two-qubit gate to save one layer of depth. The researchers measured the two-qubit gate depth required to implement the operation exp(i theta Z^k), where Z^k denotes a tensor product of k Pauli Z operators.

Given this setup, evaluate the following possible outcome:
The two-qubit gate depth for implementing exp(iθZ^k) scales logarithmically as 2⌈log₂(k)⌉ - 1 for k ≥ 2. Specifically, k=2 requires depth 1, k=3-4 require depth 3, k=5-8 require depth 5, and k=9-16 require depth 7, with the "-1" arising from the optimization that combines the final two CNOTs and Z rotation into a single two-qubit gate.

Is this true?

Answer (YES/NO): YES